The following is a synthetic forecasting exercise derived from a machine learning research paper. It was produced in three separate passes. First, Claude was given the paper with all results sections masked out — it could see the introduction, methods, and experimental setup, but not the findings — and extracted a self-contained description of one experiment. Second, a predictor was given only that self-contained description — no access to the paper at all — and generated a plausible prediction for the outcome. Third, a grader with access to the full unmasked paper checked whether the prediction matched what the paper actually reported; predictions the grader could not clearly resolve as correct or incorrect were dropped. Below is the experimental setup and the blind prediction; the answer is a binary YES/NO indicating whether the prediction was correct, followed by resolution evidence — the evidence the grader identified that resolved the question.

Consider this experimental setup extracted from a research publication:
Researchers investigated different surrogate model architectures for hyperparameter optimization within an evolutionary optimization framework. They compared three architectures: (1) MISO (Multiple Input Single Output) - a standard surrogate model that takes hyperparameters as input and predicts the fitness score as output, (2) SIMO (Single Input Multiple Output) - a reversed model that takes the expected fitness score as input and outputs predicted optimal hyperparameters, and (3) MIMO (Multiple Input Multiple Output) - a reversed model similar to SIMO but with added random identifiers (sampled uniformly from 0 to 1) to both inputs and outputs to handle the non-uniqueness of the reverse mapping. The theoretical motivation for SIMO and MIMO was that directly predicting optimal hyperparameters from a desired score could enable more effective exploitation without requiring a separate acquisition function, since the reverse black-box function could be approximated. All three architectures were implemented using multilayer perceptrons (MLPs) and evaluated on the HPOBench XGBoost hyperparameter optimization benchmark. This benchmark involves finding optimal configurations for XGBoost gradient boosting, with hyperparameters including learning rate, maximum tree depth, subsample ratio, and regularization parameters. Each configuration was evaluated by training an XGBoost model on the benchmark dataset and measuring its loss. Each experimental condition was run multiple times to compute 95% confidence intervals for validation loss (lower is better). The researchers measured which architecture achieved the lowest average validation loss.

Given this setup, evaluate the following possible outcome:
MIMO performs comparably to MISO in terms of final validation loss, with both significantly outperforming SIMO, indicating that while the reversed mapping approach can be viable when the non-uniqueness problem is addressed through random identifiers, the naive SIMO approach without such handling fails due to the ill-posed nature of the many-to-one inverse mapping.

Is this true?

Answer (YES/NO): NO